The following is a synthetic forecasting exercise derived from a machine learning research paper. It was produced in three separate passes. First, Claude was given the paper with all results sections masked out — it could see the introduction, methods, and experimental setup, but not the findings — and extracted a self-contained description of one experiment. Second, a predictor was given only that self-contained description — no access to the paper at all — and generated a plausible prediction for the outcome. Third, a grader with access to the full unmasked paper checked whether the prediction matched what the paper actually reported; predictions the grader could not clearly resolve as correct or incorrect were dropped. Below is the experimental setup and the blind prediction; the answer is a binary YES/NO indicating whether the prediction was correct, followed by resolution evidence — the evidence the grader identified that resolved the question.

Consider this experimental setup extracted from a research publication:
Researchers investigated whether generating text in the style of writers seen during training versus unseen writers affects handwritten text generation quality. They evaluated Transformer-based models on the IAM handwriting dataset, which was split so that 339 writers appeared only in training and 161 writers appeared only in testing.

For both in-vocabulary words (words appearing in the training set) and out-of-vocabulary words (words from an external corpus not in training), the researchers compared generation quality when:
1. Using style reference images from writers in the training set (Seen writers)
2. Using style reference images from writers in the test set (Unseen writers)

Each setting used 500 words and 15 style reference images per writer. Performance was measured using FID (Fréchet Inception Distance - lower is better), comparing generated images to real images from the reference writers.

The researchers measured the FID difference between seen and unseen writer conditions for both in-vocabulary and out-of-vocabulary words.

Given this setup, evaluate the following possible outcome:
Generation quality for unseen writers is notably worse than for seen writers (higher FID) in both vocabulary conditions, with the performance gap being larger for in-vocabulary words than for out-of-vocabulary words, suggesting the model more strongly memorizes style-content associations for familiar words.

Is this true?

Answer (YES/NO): NO